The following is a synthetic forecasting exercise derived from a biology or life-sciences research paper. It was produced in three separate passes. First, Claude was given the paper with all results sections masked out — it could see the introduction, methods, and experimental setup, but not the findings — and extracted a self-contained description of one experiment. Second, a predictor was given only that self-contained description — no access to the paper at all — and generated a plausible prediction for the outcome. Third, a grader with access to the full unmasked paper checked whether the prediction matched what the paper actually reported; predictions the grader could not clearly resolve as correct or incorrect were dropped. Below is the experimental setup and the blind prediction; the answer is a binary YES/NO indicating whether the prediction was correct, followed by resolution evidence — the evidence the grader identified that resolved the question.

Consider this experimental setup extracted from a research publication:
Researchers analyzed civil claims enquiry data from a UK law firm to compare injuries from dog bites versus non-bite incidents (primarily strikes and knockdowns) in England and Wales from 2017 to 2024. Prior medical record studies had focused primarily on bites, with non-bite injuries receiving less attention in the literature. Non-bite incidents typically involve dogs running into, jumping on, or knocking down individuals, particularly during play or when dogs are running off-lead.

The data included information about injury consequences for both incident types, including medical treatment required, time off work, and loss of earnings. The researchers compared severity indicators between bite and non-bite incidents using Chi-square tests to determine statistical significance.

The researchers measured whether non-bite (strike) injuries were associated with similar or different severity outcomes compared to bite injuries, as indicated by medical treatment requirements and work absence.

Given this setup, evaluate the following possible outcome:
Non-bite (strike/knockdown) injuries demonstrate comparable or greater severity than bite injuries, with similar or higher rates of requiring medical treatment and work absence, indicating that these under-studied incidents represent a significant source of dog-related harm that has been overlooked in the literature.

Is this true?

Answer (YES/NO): YES